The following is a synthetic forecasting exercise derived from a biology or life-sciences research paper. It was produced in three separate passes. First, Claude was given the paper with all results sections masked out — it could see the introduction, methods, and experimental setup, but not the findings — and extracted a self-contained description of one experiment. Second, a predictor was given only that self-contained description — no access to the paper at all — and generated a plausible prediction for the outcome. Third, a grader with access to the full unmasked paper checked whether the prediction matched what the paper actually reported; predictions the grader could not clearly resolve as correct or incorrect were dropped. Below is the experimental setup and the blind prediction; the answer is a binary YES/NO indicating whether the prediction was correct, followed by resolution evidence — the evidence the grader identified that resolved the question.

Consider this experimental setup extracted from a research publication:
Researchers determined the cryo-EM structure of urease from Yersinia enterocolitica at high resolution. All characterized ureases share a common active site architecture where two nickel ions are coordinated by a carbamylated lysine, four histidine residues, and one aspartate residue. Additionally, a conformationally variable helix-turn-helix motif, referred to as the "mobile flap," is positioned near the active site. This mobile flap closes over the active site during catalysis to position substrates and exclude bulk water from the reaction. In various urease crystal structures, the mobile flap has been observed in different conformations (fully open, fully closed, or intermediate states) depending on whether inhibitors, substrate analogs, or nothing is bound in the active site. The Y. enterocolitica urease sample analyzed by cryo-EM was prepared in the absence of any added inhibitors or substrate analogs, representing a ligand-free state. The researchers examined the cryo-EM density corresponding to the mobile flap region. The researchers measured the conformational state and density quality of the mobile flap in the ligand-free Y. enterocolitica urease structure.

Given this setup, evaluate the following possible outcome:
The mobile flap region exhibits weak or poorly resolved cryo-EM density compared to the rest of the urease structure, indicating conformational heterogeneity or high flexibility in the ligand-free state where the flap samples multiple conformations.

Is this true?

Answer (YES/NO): YES